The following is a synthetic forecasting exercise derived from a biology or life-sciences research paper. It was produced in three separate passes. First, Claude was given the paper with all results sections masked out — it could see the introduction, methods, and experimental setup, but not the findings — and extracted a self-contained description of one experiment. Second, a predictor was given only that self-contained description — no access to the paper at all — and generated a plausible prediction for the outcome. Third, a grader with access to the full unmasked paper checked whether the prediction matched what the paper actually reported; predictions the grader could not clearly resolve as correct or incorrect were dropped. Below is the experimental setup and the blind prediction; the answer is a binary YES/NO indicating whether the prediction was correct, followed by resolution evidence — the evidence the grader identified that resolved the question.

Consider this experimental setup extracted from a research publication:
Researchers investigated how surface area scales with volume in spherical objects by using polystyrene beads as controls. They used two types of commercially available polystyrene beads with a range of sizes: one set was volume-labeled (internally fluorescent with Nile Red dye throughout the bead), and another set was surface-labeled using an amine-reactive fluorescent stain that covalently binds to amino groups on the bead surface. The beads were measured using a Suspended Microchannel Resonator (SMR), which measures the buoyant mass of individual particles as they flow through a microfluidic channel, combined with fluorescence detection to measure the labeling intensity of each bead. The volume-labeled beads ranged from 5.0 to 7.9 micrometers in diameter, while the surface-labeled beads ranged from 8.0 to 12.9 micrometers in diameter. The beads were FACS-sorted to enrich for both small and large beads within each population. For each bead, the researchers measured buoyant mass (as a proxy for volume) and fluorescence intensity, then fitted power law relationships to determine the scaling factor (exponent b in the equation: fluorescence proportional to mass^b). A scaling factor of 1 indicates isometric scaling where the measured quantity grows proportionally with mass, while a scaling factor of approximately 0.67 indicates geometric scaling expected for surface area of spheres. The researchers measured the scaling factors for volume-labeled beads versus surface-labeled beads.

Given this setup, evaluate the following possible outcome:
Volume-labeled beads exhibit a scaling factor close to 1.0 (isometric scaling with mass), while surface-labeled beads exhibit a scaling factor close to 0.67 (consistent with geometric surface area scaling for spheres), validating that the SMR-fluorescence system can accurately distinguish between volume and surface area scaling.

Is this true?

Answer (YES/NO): YES